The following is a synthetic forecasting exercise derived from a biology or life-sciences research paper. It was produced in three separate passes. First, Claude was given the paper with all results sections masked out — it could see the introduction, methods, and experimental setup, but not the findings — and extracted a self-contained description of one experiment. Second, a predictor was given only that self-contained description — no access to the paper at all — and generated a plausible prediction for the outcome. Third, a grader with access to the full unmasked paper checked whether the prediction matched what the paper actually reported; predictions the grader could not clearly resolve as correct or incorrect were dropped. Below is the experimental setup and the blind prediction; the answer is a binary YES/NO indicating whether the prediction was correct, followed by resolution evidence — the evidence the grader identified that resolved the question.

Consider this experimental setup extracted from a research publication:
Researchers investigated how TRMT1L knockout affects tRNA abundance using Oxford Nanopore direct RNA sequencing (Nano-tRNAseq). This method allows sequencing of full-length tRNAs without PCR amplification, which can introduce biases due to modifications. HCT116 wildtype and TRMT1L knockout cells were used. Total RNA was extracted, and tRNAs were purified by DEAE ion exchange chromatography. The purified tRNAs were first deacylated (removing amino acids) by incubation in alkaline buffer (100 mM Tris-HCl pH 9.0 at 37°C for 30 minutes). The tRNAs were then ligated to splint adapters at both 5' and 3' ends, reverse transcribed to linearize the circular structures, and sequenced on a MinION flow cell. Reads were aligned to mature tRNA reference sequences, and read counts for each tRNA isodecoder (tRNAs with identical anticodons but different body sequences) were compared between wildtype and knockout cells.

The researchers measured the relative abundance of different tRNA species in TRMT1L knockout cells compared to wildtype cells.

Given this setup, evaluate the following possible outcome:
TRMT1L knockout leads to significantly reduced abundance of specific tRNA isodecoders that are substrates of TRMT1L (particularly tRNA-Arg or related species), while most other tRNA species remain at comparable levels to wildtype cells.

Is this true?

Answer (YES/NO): NO